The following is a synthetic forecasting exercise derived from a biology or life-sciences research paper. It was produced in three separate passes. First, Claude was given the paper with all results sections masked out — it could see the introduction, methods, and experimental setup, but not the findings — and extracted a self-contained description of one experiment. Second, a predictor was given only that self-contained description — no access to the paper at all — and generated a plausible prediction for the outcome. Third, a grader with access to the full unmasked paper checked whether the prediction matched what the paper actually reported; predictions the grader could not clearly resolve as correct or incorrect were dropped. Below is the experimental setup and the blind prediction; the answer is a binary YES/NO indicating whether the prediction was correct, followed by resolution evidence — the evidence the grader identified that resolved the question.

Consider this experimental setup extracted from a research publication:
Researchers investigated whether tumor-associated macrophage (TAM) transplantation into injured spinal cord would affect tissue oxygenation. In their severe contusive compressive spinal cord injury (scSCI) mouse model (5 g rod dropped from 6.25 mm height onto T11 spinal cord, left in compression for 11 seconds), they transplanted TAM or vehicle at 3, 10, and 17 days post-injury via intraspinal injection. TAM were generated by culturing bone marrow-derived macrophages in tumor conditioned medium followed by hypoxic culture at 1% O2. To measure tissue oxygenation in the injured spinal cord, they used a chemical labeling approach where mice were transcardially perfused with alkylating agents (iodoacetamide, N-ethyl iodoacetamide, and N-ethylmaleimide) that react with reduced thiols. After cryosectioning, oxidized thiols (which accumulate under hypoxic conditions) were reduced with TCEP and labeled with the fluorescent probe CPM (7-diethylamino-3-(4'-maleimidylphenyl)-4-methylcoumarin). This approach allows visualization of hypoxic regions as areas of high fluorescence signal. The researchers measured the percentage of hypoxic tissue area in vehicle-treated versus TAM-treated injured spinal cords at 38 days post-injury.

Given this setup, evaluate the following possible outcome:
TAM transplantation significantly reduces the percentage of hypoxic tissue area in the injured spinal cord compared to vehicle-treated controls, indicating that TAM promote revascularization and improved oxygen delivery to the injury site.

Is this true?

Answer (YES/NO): YES